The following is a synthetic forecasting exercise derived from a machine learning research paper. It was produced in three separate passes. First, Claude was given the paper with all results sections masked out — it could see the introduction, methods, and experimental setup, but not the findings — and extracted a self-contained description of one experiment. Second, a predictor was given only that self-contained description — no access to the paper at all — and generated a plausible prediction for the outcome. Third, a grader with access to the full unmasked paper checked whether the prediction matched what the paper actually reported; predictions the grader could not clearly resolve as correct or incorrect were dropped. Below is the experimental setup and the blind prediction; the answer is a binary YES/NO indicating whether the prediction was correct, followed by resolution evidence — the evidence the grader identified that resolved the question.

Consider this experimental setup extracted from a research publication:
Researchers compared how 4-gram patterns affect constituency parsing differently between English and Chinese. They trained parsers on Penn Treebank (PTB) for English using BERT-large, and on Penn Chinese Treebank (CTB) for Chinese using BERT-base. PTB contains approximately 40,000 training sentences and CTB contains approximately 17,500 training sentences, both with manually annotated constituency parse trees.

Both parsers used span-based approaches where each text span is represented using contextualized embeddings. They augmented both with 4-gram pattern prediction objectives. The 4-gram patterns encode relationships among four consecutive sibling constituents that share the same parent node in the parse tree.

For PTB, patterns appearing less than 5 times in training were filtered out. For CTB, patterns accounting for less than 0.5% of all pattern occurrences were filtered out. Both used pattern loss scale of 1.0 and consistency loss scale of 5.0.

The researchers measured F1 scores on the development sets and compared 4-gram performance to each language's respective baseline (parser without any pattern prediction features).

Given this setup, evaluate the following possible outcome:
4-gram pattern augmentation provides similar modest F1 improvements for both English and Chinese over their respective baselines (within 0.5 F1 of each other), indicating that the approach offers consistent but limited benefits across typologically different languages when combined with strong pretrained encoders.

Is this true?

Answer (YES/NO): NO